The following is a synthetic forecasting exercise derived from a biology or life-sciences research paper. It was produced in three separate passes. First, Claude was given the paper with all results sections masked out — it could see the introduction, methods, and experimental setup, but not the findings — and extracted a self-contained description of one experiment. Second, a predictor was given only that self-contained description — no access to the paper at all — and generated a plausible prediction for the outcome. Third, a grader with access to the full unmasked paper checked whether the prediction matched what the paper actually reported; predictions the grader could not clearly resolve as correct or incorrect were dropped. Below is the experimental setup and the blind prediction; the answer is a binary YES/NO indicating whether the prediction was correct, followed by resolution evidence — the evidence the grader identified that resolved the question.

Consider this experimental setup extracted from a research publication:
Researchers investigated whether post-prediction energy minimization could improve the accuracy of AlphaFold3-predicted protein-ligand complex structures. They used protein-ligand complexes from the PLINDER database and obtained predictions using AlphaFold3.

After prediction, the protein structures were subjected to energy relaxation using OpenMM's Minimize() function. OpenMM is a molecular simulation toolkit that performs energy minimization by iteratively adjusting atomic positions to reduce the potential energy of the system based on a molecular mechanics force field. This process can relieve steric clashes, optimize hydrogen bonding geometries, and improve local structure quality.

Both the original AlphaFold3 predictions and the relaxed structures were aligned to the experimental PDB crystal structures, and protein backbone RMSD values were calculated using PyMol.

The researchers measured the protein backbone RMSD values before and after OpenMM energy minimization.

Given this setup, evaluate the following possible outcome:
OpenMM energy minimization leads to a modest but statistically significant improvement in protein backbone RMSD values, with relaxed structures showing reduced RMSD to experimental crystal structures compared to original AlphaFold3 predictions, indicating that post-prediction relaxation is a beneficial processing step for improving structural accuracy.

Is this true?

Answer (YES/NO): NO